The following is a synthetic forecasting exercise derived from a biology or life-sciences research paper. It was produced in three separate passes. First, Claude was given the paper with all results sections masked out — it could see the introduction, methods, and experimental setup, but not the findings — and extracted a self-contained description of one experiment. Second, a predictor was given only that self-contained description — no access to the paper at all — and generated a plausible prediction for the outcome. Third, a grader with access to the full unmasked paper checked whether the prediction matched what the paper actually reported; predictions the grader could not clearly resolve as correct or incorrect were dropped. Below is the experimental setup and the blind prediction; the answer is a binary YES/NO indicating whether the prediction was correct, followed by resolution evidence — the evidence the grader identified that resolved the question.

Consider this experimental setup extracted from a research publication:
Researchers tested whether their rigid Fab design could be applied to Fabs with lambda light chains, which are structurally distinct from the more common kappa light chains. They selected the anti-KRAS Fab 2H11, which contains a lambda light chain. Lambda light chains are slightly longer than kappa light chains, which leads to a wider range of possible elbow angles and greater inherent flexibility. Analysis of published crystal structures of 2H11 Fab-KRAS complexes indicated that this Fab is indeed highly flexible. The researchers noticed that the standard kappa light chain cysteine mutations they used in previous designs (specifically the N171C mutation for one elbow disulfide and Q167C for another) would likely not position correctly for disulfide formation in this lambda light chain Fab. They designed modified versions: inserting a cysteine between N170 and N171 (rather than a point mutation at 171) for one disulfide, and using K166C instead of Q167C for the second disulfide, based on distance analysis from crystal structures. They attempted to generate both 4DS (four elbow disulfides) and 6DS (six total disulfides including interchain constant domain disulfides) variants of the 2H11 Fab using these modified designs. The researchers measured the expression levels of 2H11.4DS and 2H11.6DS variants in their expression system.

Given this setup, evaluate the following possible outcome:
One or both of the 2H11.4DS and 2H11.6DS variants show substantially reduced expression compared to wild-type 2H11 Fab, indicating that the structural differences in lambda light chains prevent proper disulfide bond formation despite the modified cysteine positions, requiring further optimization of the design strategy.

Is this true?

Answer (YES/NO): NO